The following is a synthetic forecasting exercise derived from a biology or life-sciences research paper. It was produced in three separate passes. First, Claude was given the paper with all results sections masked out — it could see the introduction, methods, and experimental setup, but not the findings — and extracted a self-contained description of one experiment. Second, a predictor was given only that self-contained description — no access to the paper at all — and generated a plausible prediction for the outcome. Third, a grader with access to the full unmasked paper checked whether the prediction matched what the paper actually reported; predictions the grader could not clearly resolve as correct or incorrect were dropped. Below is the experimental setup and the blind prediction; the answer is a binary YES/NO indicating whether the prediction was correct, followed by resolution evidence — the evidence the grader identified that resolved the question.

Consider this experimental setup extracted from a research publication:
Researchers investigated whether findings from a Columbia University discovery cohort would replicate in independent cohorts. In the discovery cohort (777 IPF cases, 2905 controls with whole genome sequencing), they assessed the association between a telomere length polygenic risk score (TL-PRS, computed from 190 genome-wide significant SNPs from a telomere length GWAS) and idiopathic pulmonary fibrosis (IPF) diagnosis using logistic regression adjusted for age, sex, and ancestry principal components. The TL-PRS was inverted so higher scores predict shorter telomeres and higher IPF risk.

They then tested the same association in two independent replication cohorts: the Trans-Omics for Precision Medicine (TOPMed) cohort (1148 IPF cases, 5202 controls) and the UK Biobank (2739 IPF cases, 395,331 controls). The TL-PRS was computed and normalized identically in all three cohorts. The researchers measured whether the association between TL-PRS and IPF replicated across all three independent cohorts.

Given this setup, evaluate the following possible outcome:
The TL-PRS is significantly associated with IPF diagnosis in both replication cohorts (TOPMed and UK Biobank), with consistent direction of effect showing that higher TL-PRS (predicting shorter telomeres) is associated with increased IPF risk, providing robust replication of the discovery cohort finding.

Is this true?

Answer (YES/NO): YES